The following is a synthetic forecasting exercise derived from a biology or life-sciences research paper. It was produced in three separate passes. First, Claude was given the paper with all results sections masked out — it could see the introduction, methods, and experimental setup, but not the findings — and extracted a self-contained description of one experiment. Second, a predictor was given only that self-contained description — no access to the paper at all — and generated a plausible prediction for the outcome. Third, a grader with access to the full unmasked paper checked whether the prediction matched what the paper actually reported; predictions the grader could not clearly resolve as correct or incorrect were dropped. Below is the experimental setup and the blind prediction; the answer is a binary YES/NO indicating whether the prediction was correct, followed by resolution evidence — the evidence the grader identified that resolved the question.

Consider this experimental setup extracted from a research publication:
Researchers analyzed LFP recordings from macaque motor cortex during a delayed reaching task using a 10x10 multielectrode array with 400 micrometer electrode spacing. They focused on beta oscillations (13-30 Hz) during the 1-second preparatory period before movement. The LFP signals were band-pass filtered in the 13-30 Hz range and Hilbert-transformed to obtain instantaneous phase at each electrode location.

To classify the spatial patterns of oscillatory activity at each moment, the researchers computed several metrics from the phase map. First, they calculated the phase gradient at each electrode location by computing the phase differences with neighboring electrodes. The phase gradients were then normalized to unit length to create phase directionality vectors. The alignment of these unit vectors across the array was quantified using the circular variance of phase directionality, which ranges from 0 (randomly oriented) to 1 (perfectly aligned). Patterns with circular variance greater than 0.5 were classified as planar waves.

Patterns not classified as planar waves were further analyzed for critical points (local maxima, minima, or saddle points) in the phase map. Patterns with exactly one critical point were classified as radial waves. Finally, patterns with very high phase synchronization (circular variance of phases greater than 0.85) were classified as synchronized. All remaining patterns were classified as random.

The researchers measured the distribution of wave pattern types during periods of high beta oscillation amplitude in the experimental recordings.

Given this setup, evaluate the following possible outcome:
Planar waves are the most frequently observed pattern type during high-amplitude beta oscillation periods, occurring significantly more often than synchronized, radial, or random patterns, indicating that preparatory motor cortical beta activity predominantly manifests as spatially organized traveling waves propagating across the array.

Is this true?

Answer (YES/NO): NO